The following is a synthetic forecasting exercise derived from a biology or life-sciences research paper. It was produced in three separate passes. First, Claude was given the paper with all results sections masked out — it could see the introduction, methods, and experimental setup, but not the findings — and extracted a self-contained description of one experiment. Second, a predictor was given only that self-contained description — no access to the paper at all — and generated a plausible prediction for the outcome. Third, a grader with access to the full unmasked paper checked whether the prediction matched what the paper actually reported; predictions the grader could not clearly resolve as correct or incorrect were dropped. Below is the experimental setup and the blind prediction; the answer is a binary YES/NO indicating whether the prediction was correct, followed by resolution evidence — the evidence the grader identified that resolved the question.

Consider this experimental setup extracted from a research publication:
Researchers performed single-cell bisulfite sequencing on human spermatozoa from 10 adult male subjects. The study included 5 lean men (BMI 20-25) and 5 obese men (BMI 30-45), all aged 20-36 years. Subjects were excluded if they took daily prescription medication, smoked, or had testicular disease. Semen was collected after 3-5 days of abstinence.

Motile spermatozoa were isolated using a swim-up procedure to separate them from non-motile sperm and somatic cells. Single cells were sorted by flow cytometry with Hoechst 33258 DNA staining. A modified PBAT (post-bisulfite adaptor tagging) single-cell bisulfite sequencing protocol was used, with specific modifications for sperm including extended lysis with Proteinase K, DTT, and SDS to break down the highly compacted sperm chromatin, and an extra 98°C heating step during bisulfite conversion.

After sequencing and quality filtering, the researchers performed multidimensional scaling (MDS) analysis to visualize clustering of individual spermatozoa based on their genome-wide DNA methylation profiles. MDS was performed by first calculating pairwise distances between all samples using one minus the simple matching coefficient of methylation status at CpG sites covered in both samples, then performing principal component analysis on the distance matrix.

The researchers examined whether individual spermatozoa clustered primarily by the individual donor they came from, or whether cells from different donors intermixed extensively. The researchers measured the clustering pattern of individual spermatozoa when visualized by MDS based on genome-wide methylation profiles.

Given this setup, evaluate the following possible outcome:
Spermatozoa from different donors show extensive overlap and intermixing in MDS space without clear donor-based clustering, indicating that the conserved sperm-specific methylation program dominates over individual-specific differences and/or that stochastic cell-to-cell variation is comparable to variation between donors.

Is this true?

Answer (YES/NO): YES